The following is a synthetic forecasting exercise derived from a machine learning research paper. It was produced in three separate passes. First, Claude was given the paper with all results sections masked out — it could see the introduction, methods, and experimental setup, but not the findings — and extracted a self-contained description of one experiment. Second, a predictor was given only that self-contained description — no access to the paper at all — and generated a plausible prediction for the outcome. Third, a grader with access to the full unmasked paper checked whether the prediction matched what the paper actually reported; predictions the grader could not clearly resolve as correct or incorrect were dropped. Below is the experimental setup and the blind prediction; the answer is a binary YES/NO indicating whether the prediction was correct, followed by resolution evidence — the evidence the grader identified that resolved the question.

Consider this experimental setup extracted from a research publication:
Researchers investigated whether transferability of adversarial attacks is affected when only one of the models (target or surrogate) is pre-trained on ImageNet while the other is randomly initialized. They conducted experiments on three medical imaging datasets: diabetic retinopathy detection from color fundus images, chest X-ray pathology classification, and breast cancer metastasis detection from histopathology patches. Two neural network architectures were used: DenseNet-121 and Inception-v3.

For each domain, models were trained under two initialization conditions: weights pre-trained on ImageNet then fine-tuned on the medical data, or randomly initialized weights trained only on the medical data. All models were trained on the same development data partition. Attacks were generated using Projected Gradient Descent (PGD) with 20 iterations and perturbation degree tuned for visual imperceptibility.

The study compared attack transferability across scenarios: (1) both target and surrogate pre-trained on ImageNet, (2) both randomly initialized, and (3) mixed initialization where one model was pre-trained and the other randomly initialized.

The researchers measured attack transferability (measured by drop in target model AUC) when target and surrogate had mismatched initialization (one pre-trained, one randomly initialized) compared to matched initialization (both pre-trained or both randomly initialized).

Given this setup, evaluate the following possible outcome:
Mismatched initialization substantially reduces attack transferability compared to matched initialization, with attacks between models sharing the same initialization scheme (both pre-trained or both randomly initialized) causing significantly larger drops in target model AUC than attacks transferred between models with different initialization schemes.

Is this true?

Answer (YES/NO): YES